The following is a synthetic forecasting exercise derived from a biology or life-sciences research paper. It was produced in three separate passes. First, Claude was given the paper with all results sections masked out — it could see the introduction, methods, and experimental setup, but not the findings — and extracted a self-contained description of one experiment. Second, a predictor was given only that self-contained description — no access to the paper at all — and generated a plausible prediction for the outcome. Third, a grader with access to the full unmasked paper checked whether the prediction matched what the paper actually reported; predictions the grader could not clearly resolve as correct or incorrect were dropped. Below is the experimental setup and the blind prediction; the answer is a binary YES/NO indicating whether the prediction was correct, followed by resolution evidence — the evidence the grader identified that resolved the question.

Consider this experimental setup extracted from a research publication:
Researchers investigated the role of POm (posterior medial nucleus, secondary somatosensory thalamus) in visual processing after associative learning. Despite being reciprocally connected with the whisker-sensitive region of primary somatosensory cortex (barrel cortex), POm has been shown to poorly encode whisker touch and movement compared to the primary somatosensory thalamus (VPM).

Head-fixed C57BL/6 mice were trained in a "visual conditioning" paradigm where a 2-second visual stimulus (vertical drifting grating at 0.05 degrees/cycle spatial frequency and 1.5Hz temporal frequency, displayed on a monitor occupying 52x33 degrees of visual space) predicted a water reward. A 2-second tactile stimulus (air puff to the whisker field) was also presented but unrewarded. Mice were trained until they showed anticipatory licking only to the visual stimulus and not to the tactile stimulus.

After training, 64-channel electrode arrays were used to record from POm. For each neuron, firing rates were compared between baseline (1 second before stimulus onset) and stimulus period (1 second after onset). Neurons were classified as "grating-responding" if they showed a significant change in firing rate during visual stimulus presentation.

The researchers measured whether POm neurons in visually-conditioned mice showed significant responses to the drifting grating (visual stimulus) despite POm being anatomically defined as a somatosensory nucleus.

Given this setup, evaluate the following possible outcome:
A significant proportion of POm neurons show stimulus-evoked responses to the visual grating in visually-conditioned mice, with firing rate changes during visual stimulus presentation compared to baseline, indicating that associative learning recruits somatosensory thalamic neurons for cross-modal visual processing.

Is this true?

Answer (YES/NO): YES